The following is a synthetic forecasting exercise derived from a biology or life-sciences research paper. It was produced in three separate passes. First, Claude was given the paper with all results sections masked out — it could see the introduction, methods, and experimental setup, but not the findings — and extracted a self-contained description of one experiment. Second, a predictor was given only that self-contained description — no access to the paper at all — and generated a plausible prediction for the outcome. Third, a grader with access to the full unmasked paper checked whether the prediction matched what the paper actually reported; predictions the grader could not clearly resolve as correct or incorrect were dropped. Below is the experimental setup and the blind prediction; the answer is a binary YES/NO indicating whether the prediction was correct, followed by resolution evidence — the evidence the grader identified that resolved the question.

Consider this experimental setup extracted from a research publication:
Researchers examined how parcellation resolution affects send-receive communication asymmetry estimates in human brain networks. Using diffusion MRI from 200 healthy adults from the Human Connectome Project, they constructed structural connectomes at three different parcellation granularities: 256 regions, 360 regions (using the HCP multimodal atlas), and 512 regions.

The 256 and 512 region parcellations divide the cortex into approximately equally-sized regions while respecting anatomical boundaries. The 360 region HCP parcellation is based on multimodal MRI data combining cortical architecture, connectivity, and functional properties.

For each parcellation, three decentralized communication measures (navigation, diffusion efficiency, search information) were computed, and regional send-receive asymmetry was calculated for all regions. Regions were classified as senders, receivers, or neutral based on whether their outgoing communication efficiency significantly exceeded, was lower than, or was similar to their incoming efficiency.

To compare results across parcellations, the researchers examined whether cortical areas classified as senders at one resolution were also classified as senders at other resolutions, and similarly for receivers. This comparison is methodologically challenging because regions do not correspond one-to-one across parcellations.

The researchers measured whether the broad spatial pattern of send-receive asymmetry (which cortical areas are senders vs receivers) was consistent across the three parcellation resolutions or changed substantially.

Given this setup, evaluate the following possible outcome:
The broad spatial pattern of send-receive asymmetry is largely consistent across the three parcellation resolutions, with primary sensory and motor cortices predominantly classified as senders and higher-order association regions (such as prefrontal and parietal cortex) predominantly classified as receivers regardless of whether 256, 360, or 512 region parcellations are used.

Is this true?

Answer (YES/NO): YES